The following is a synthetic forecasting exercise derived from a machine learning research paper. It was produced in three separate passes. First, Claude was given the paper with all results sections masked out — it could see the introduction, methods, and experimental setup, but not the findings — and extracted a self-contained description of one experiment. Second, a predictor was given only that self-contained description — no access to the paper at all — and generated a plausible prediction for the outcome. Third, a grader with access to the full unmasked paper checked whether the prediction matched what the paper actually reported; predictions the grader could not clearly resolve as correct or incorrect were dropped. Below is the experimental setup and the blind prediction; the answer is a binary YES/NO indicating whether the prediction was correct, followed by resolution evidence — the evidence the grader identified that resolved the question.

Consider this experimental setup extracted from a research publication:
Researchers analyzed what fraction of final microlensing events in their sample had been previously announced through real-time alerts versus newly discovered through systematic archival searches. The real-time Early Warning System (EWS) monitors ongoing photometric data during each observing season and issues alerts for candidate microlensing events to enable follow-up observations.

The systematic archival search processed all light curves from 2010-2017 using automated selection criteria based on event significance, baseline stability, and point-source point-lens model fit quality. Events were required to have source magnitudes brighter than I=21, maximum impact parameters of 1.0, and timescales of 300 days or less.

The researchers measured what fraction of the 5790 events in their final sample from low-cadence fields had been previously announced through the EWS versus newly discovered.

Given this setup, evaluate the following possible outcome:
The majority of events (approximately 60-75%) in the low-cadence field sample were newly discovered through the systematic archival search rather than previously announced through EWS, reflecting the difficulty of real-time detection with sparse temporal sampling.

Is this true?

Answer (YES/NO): NO